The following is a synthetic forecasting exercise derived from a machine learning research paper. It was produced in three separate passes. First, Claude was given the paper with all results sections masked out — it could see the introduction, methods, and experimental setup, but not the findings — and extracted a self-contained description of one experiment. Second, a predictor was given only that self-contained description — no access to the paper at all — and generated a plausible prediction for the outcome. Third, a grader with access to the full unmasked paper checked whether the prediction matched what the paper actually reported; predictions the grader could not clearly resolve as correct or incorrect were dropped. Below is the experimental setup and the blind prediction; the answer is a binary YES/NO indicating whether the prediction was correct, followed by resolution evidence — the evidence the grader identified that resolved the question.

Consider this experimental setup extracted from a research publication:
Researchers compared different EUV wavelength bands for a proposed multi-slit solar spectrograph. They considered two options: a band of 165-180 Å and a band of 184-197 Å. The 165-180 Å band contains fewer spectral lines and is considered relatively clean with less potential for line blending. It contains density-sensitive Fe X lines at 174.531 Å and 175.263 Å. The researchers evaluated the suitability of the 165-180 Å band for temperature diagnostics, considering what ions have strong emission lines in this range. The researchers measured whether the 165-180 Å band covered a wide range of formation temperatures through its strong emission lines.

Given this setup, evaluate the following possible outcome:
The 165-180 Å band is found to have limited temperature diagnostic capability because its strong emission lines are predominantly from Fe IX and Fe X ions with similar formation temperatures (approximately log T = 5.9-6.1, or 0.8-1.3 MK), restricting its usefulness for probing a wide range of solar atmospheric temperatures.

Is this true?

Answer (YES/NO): YES